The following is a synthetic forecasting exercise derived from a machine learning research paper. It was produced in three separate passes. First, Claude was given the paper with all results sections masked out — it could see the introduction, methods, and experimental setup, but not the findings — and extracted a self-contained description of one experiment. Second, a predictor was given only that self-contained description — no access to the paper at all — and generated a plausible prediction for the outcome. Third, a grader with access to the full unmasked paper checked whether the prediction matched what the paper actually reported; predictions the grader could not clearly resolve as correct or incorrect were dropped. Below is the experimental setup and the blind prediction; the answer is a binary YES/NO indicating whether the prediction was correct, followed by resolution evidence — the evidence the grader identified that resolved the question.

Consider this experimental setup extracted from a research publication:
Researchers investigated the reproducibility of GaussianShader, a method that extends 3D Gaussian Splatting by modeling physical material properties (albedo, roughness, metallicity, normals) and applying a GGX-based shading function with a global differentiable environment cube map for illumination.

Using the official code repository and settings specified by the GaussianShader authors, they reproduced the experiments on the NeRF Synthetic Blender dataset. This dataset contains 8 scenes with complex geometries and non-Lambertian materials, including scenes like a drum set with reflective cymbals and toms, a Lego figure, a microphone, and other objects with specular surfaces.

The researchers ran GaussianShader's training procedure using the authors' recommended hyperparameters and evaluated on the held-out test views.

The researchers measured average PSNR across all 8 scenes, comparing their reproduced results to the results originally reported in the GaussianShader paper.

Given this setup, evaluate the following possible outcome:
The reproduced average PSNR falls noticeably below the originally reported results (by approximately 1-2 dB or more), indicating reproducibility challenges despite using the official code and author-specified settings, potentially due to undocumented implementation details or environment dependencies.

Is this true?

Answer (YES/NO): YES